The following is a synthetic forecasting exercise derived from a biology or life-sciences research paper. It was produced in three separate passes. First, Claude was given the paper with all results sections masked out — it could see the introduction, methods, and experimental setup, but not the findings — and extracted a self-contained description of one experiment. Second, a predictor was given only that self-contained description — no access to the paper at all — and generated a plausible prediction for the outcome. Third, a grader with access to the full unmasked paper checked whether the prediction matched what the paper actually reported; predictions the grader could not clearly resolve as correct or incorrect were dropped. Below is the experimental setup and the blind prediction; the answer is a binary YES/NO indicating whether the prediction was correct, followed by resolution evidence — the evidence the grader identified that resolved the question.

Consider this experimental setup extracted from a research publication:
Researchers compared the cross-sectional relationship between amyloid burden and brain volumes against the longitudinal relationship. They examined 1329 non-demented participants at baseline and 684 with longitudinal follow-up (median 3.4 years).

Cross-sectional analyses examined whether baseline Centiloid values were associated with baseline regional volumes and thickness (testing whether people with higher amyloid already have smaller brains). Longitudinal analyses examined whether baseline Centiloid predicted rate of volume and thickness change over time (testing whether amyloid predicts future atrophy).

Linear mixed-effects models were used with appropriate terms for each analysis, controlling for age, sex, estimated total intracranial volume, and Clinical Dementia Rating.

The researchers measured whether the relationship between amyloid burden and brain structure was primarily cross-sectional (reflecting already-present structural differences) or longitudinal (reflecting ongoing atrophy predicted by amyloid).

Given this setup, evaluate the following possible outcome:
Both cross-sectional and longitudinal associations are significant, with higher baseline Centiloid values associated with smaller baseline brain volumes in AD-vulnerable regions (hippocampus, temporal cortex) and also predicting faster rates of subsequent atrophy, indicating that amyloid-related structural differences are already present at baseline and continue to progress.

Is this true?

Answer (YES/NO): YES